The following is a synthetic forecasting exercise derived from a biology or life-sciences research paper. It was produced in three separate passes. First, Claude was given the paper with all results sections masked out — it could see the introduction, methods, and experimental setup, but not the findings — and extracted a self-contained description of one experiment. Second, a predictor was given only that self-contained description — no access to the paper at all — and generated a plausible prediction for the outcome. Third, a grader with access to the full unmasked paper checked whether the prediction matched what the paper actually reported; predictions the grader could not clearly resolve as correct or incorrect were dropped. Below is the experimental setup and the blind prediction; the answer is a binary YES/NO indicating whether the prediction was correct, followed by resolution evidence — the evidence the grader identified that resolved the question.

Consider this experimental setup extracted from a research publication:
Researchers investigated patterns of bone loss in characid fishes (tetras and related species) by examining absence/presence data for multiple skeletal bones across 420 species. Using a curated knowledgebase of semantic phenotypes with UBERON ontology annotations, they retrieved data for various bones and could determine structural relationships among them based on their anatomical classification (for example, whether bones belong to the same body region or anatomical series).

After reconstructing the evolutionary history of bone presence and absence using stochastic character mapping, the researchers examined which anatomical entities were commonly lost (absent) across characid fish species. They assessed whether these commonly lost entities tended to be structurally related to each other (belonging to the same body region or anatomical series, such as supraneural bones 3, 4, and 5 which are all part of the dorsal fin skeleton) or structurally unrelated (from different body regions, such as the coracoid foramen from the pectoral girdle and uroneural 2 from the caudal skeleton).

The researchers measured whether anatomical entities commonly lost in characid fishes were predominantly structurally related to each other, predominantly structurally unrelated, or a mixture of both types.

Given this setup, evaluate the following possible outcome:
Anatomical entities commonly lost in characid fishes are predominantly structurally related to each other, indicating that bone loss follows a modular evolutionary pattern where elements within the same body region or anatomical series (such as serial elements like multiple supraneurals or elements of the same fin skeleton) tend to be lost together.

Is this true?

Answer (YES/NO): NO